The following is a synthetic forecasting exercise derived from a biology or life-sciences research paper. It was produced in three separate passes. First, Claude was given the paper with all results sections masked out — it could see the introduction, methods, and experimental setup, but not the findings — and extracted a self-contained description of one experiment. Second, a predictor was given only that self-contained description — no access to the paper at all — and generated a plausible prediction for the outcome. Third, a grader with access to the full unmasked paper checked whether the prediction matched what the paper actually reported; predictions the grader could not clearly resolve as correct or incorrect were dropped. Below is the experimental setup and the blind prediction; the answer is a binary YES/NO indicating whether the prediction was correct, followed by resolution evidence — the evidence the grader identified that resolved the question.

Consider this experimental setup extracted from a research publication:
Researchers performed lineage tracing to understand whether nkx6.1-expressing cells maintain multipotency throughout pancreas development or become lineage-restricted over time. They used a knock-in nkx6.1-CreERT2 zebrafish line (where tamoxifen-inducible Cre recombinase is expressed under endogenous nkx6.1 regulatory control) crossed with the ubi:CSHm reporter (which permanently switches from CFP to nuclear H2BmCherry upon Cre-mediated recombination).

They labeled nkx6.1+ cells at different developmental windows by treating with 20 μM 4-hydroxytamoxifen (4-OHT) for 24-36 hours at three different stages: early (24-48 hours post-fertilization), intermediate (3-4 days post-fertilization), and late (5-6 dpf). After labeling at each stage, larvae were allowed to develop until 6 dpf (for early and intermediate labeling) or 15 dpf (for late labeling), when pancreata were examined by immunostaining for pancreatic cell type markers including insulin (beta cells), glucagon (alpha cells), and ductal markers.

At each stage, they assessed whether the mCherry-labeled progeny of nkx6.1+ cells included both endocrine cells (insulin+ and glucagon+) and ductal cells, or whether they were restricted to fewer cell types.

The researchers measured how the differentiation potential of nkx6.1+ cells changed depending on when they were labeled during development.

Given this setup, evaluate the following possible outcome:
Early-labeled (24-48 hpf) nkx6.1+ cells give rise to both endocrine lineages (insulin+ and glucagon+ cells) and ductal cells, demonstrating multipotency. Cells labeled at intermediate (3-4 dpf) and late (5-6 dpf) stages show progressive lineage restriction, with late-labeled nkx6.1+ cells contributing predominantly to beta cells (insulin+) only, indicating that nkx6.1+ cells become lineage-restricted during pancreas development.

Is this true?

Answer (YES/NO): NO